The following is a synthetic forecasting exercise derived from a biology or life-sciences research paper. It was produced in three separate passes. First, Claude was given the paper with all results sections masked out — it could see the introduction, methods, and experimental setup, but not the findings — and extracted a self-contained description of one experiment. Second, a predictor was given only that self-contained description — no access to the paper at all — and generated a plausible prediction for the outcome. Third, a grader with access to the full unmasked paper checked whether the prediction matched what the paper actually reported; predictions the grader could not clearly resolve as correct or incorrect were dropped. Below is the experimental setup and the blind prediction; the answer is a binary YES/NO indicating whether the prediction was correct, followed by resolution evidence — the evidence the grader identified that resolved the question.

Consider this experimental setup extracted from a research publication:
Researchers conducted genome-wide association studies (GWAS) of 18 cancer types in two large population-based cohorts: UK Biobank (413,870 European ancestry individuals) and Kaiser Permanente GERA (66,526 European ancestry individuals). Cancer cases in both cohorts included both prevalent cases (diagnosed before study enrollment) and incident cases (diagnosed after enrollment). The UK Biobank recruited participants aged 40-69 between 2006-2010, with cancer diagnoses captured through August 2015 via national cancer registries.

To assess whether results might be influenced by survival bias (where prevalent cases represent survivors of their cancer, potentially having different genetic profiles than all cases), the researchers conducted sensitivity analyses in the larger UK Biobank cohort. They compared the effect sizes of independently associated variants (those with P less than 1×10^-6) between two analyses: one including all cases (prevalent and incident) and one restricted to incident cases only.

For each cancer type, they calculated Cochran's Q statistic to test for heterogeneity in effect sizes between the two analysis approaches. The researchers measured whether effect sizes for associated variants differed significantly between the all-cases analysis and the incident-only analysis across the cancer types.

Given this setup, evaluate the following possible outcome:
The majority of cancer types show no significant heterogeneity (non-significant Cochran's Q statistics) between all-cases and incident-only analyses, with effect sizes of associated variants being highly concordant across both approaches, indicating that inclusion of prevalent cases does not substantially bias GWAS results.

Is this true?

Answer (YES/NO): YES